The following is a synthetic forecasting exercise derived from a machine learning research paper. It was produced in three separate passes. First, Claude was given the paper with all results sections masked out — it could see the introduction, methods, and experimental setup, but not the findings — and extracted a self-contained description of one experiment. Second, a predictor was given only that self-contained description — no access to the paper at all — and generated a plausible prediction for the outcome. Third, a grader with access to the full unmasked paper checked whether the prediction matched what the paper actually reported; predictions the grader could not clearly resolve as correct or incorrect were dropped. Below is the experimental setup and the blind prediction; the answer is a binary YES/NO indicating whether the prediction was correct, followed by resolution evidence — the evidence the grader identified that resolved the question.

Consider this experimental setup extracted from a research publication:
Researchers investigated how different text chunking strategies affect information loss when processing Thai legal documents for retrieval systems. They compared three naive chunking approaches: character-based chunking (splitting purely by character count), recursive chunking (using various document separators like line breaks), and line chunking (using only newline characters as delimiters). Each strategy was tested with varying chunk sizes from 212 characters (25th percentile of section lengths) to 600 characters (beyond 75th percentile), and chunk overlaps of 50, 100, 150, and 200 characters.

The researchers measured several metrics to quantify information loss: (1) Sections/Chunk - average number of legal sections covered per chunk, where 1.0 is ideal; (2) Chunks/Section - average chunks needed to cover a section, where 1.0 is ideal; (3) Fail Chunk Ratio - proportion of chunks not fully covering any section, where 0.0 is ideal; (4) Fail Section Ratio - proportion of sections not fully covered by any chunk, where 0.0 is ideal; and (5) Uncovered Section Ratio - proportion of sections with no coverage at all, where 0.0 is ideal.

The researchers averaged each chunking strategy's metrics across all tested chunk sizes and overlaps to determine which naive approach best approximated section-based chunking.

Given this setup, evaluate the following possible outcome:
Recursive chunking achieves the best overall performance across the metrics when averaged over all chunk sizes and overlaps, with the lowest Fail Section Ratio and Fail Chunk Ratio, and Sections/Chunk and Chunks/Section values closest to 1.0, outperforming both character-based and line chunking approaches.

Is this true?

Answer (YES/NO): NO